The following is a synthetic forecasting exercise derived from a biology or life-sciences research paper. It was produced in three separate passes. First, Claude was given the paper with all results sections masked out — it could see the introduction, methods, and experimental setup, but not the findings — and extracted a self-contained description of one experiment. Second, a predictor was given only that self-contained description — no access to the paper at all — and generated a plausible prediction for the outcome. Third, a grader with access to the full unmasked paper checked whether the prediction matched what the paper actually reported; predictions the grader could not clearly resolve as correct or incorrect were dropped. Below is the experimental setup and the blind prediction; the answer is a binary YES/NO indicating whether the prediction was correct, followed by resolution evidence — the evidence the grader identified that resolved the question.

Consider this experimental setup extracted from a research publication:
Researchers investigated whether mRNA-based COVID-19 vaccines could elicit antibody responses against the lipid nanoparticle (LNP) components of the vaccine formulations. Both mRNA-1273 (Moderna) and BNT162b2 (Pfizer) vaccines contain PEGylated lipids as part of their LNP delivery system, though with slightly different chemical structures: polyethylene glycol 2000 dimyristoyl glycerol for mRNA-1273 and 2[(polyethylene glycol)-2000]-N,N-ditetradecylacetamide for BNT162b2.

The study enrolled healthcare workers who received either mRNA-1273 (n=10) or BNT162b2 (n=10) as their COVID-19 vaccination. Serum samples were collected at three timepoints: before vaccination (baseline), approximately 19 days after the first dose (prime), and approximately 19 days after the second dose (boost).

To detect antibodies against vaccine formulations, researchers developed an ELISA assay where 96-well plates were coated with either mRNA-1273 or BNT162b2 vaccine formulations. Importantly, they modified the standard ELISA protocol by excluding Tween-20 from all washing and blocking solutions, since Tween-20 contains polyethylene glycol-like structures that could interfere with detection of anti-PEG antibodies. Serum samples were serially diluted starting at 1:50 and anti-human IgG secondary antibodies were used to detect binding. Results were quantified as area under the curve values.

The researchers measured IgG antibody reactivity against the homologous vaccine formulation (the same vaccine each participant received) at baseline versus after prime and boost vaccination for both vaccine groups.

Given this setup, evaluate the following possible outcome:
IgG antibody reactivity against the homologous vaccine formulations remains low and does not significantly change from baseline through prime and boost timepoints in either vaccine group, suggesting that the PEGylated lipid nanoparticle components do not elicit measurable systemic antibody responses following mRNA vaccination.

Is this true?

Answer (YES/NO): NO